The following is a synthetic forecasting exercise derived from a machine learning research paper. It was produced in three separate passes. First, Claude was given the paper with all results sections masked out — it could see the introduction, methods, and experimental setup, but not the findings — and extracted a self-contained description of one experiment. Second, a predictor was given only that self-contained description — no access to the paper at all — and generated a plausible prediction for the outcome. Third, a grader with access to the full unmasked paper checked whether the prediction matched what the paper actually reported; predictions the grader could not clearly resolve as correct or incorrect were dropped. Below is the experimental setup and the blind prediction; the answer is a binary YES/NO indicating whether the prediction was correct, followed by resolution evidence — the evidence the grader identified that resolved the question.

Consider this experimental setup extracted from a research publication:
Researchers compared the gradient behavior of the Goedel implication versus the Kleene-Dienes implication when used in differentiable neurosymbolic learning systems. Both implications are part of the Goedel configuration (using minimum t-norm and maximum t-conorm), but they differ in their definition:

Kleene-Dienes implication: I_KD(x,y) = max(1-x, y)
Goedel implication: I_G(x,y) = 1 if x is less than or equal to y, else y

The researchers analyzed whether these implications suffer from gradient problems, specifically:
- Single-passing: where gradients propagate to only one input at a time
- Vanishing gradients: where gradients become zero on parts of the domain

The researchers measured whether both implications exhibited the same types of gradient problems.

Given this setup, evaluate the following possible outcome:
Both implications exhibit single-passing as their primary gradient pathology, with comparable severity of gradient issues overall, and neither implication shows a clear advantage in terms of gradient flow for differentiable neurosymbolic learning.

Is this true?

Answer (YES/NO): NO